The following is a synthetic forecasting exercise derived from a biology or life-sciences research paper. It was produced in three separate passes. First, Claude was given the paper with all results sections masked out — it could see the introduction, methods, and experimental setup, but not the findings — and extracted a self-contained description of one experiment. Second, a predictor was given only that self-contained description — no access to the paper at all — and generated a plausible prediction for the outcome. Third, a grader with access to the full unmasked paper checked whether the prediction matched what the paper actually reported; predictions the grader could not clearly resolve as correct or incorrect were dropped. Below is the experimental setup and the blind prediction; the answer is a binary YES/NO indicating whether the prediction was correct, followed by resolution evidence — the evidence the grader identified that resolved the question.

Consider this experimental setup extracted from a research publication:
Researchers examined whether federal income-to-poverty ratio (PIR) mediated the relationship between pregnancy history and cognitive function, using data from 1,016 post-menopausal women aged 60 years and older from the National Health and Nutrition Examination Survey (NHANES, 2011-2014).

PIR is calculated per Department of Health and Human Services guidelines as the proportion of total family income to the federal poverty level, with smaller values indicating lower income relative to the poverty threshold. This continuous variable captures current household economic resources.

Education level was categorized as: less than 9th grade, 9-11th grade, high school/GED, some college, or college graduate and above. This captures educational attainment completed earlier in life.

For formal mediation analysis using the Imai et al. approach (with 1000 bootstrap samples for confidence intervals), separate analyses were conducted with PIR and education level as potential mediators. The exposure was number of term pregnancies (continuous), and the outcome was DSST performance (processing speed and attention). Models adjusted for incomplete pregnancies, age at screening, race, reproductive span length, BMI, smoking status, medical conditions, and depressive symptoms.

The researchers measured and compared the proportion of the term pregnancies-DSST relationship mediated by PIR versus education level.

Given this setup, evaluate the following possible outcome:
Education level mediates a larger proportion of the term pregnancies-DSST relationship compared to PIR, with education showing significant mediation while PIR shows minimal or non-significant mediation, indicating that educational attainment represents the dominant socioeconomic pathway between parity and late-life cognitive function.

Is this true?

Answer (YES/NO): NO